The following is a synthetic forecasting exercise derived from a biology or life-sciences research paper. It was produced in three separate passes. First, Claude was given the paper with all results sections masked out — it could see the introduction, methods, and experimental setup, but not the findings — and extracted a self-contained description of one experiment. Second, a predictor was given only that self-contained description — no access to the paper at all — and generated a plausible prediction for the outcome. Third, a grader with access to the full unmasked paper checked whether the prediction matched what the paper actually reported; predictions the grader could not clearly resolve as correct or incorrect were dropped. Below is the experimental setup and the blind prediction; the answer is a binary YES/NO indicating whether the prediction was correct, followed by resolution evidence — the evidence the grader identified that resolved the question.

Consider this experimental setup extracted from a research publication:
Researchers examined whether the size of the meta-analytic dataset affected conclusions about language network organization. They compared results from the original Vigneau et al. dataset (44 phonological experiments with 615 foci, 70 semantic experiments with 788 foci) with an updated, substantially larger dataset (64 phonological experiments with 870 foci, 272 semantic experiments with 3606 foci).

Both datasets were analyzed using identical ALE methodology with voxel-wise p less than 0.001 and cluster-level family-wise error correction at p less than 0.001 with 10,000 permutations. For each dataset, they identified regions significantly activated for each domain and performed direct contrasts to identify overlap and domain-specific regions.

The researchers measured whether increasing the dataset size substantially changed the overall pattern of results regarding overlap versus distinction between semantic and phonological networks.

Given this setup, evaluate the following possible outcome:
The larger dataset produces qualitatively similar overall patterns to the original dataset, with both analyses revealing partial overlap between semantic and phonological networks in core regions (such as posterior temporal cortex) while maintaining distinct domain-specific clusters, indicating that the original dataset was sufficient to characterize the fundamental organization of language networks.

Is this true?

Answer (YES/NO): NO